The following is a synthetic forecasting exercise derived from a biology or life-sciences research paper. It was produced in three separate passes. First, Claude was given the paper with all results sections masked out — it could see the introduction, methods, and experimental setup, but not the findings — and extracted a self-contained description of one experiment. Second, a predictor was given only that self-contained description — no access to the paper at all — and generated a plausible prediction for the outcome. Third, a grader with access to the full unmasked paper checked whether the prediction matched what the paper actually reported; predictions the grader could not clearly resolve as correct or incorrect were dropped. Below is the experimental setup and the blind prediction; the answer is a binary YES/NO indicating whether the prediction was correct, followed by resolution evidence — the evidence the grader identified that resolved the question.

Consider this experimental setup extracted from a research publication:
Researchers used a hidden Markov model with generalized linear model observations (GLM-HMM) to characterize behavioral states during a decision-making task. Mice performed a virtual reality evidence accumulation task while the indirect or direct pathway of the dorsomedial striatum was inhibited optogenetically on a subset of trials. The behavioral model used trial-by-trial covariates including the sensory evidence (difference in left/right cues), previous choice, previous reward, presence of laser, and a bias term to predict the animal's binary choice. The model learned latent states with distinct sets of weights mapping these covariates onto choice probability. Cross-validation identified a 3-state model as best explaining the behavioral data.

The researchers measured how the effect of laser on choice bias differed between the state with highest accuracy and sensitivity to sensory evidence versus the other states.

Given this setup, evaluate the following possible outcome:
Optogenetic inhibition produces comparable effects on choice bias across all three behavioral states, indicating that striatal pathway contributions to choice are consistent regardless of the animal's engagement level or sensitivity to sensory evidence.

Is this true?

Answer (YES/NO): NO